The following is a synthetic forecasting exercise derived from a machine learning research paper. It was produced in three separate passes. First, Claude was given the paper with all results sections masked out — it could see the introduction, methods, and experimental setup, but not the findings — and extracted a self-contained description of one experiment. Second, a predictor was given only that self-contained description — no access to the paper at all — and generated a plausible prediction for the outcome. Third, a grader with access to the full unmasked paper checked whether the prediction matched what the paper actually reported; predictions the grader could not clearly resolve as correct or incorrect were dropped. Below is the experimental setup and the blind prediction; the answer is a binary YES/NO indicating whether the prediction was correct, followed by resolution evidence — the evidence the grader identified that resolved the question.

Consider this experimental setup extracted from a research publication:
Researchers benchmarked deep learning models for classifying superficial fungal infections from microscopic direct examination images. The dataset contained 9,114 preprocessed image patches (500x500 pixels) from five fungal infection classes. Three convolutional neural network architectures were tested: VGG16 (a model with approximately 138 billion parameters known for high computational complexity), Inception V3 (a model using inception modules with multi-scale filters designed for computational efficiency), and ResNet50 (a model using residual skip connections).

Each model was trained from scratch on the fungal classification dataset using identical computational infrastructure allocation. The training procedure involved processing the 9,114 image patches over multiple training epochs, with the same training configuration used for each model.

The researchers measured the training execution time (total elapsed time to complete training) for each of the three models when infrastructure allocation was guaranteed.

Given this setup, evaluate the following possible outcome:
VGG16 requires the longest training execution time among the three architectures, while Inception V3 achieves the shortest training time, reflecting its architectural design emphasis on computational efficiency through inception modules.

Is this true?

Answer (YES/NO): NO